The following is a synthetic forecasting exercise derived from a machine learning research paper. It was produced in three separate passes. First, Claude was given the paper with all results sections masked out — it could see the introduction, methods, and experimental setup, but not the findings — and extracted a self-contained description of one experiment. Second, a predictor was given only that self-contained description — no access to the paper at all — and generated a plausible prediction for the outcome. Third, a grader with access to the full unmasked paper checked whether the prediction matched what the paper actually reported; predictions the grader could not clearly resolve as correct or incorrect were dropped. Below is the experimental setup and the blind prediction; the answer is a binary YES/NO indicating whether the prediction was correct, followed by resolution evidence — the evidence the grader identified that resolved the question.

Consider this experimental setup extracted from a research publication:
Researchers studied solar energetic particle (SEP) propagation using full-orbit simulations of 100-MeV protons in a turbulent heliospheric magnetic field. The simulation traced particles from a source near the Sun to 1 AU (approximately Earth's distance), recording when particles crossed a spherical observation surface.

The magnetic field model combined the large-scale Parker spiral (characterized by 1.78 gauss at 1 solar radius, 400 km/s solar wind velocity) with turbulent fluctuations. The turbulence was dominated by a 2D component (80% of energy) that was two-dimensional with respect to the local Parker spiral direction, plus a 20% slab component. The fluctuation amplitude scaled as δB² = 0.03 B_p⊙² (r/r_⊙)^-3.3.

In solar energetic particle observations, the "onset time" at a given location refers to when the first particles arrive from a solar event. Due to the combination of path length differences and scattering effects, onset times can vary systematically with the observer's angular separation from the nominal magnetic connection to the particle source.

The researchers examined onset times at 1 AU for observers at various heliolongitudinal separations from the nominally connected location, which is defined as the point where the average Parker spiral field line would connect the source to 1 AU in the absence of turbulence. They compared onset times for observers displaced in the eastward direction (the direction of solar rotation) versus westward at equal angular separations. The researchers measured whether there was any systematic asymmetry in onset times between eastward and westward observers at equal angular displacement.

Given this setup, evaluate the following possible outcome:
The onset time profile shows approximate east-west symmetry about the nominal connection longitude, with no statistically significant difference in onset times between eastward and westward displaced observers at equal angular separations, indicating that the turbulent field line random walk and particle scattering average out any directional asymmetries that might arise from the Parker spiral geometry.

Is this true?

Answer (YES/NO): NO